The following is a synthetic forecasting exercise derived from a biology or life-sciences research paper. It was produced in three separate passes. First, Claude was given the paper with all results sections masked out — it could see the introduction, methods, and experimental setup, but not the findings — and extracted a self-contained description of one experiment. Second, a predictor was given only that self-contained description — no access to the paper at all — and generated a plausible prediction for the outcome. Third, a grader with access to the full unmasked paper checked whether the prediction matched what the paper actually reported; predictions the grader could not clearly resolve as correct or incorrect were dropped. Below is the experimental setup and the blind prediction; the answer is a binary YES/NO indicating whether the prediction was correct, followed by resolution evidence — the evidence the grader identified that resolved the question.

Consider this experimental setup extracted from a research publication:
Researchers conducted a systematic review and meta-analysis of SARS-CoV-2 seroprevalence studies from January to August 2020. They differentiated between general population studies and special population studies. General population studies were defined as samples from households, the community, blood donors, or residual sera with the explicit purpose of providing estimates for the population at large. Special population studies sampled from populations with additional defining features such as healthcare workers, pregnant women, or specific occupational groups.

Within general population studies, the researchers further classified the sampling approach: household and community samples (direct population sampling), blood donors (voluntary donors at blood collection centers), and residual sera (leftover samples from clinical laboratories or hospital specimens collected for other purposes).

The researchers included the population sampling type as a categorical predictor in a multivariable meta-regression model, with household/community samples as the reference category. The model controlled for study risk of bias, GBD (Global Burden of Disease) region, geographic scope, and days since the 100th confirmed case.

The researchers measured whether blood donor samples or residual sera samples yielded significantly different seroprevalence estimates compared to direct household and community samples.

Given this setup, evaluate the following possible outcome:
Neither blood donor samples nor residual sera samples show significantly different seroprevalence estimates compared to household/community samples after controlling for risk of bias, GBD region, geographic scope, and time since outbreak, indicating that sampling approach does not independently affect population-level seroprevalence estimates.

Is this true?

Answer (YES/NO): NO